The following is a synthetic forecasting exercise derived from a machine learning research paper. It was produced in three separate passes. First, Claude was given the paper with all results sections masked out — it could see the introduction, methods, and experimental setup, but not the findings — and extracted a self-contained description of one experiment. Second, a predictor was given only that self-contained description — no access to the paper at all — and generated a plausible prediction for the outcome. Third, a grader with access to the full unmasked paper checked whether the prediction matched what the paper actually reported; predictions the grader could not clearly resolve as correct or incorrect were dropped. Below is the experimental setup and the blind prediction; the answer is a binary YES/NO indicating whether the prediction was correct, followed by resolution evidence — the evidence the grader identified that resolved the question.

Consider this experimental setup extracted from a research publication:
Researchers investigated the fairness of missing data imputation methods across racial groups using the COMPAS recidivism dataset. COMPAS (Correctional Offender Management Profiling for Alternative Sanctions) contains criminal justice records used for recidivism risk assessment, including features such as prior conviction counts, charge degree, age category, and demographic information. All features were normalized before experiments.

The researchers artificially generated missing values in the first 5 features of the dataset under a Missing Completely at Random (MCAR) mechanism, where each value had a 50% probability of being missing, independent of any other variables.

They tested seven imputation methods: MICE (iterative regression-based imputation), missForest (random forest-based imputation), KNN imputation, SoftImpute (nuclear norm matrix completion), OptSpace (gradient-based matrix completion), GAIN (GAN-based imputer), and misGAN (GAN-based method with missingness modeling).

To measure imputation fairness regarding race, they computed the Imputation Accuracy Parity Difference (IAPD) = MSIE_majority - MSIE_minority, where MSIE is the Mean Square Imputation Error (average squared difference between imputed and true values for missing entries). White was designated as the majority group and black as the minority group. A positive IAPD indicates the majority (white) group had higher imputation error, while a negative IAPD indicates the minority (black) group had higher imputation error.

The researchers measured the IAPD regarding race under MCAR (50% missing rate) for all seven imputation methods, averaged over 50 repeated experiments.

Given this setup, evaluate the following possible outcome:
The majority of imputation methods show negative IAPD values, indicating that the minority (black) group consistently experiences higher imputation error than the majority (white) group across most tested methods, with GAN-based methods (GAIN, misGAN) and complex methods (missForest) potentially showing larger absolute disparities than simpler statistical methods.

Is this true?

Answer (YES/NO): NO